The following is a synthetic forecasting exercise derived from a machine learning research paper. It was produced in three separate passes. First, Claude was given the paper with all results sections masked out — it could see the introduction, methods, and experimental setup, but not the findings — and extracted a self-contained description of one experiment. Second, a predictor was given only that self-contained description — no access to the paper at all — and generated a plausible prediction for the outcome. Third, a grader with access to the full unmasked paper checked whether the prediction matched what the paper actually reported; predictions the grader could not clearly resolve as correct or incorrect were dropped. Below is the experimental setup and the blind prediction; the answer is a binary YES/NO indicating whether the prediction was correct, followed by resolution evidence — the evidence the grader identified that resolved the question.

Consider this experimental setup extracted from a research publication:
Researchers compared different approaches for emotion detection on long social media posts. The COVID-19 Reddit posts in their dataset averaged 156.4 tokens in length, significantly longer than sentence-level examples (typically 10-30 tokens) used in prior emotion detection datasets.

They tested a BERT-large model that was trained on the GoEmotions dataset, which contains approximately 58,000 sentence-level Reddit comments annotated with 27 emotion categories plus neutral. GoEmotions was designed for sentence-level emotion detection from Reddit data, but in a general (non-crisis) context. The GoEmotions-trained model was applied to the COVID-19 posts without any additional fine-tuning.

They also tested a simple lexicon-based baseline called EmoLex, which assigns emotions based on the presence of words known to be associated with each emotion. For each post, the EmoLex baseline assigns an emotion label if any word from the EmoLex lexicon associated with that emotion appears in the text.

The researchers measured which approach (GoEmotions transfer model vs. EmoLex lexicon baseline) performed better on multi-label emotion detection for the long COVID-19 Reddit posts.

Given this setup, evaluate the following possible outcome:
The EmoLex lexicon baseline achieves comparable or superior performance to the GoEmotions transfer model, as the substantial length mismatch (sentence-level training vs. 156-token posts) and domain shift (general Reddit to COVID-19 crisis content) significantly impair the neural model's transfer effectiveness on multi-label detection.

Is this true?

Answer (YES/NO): NO